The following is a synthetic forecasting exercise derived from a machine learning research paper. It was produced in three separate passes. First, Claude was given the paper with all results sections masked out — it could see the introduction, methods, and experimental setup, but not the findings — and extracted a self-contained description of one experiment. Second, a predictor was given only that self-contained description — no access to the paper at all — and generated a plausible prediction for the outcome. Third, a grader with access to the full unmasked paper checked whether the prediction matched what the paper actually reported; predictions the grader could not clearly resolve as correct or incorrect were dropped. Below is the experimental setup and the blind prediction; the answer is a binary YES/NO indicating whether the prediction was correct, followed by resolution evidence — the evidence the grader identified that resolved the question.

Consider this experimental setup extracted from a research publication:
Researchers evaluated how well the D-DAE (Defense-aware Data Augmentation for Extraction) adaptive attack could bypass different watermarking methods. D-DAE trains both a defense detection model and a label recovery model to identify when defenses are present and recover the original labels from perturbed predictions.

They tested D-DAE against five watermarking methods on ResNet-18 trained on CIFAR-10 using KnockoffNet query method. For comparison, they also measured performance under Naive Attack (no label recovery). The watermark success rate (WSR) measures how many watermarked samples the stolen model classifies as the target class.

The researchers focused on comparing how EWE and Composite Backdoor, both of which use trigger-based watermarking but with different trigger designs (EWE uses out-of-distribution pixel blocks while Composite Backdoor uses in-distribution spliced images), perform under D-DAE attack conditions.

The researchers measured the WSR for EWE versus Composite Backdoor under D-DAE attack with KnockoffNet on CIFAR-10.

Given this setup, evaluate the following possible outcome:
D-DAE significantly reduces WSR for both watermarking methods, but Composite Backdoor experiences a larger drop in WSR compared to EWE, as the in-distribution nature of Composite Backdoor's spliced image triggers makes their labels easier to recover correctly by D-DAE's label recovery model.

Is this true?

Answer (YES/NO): NO